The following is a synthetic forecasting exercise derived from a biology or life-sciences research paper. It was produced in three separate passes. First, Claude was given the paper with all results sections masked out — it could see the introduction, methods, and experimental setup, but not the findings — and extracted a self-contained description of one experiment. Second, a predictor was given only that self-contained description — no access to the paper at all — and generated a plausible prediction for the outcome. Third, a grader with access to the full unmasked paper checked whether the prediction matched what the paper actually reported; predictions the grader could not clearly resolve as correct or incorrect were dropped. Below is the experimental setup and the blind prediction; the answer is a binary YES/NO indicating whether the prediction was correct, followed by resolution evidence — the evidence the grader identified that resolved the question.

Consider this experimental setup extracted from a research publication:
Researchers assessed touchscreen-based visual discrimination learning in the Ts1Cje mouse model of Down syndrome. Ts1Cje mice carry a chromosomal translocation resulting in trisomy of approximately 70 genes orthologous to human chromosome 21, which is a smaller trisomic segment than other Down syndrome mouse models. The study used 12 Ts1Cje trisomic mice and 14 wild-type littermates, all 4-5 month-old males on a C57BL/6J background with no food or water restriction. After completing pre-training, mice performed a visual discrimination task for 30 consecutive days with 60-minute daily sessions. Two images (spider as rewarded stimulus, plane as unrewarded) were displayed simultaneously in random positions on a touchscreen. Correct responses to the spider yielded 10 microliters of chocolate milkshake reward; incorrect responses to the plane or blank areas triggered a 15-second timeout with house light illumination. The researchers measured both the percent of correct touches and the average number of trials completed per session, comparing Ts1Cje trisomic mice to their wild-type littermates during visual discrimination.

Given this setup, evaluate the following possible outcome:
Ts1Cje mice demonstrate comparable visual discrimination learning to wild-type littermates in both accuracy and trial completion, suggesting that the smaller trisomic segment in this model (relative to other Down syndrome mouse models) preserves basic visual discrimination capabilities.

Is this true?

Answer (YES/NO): NO